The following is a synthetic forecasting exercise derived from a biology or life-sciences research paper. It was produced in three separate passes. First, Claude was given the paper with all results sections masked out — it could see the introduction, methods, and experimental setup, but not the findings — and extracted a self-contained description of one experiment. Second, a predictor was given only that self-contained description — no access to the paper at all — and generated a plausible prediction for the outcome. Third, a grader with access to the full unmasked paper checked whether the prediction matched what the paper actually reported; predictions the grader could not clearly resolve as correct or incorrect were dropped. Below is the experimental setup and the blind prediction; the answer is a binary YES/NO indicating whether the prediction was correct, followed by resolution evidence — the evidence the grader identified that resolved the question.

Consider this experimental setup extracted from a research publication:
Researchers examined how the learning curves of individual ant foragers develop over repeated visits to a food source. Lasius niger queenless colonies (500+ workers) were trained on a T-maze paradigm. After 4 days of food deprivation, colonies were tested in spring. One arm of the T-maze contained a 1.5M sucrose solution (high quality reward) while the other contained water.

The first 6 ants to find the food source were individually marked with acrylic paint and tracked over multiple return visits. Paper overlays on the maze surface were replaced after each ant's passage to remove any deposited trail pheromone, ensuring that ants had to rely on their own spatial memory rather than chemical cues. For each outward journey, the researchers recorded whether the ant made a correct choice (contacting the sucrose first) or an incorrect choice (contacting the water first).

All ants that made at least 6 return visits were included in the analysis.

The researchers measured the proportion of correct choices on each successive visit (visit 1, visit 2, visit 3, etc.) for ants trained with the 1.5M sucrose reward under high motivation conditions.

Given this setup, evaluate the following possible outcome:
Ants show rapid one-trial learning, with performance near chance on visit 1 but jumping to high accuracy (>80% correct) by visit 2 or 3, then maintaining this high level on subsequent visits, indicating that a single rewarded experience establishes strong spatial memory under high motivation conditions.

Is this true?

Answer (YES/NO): NO